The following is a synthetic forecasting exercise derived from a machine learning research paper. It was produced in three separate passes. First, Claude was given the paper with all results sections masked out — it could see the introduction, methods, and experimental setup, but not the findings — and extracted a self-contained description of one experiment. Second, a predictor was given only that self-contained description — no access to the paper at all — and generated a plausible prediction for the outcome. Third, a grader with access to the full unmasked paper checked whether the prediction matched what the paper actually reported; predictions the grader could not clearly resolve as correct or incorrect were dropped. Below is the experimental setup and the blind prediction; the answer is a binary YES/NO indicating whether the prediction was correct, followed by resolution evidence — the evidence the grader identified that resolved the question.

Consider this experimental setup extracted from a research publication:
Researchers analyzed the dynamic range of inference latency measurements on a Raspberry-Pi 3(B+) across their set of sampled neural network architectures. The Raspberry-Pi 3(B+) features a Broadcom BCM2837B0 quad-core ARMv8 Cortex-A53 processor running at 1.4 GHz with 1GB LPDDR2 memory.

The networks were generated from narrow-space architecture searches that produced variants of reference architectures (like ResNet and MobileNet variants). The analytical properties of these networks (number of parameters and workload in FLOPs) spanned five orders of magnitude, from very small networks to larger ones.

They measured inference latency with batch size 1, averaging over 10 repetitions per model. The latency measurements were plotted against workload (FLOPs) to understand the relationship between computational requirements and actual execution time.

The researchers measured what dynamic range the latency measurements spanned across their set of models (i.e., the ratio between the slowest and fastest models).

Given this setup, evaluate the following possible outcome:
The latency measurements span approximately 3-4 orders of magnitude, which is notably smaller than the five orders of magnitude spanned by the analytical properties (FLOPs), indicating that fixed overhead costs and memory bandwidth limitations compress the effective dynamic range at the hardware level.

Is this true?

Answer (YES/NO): NO